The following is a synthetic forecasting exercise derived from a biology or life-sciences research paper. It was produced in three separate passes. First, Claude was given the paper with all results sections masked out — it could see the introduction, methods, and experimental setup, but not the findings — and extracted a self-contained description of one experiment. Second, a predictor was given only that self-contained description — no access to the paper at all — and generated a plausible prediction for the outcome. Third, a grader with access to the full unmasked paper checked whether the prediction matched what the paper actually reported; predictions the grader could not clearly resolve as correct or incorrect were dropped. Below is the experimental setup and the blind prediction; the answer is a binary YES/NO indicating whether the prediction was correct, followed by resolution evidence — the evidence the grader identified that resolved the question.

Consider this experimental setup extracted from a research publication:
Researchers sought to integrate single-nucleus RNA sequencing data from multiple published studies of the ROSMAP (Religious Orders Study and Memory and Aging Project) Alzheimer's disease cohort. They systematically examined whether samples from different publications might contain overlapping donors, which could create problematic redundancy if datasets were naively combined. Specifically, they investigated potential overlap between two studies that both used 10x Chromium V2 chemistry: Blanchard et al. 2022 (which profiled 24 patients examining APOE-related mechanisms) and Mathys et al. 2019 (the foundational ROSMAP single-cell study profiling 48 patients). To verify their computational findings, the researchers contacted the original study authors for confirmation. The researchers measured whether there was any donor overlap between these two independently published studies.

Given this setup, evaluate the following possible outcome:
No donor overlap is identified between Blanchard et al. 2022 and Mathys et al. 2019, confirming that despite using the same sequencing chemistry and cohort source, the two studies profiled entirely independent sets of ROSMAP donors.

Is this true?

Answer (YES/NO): NO